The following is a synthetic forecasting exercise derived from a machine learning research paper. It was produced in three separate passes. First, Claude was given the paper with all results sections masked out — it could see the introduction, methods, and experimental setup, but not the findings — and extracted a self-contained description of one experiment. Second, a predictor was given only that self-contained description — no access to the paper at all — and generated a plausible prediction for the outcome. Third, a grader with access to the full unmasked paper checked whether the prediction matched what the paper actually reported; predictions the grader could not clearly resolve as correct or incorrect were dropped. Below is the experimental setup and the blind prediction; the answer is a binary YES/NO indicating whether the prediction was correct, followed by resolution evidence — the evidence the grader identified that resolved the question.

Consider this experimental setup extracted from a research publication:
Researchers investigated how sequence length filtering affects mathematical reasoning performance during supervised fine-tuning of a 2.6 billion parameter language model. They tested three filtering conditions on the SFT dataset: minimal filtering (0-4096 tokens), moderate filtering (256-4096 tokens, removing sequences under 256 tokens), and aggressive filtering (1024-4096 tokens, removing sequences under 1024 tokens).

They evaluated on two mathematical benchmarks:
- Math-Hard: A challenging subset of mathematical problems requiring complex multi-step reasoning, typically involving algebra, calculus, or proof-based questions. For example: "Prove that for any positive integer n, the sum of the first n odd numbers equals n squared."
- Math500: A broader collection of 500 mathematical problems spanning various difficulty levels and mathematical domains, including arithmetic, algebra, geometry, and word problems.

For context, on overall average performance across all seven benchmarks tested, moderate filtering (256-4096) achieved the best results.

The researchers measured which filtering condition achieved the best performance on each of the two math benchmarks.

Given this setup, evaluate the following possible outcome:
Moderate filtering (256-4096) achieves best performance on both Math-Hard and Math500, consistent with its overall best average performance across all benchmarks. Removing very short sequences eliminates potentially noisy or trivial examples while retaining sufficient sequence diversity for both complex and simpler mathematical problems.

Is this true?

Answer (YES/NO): NO